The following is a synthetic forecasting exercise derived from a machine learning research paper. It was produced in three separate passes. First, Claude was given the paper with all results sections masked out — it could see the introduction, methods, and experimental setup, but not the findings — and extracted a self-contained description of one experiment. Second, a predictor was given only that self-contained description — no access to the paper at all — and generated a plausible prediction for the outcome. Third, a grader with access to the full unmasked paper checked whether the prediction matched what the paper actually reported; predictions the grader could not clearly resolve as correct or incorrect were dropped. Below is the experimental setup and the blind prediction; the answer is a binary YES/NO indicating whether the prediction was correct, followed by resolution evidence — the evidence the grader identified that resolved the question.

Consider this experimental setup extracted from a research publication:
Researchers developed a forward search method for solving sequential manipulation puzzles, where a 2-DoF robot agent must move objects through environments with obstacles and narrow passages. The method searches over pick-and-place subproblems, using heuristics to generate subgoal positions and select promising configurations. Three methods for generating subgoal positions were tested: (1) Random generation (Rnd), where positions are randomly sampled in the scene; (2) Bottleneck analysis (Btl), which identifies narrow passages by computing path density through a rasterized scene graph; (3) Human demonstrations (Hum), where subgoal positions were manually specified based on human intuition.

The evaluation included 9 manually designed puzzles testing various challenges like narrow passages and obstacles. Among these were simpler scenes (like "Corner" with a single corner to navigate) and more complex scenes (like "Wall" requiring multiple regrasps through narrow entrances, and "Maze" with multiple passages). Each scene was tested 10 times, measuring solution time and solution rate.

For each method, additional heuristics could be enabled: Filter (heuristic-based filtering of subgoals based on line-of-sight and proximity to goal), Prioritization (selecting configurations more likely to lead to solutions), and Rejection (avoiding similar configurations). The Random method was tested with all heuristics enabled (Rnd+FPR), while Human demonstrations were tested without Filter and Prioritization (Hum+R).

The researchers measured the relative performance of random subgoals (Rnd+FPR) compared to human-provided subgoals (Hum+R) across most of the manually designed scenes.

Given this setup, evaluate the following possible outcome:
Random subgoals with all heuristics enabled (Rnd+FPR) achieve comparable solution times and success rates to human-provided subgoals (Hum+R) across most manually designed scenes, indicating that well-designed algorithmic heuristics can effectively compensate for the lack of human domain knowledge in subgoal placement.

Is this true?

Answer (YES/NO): YES